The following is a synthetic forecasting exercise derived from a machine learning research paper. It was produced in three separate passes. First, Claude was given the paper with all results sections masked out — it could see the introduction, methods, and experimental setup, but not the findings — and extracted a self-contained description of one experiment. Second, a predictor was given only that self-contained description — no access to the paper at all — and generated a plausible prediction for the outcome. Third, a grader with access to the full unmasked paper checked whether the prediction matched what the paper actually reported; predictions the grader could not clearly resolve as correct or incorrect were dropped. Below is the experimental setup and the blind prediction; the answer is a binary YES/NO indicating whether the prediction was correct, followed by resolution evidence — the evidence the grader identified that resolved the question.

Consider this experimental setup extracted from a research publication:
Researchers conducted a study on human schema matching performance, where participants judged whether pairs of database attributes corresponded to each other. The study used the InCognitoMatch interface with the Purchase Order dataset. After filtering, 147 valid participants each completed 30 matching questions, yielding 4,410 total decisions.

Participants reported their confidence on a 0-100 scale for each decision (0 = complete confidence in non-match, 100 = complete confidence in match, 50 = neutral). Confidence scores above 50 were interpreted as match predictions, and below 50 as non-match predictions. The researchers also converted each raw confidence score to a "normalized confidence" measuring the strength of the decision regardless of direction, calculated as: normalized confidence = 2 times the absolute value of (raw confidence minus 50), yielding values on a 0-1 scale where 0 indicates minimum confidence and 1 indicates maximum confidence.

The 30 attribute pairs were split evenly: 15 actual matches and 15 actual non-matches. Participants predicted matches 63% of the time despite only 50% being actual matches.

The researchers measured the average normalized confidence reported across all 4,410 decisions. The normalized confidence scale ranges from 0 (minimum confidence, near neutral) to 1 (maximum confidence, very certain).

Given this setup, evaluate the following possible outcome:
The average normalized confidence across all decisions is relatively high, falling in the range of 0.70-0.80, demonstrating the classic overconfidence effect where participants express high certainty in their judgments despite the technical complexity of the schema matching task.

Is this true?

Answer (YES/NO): NO